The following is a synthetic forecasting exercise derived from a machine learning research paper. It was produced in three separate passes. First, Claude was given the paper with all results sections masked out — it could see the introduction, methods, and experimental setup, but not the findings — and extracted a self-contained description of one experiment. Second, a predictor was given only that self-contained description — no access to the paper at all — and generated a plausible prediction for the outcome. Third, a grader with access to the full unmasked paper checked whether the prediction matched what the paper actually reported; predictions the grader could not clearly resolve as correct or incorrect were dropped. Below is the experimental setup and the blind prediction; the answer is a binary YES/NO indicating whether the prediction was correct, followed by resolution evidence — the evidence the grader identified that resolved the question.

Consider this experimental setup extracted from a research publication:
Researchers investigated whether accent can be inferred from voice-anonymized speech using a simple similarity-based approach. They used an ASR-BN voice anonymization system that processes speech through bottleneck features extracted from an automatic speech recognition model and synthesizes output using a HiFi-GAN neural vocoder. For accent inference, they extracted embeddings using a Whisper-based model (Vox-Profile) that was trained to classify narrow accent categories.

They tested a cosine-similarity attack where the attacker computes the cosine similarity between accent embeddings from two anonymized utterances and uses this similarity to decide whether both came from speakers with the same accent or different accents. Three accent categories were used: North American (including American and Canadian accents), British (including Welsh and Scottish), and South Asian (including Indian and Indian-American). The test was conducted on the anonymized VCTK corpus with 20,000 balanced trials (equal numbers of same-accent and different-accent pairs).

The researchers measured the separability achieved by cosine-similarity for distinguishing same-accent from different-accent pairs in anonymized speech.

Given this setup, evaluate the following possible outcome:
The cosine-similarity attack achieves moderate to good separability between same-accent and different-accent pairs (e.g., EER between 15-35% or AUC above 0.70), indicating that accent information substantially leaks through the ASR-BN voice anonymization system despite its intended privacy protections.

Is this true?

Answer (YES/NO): NO